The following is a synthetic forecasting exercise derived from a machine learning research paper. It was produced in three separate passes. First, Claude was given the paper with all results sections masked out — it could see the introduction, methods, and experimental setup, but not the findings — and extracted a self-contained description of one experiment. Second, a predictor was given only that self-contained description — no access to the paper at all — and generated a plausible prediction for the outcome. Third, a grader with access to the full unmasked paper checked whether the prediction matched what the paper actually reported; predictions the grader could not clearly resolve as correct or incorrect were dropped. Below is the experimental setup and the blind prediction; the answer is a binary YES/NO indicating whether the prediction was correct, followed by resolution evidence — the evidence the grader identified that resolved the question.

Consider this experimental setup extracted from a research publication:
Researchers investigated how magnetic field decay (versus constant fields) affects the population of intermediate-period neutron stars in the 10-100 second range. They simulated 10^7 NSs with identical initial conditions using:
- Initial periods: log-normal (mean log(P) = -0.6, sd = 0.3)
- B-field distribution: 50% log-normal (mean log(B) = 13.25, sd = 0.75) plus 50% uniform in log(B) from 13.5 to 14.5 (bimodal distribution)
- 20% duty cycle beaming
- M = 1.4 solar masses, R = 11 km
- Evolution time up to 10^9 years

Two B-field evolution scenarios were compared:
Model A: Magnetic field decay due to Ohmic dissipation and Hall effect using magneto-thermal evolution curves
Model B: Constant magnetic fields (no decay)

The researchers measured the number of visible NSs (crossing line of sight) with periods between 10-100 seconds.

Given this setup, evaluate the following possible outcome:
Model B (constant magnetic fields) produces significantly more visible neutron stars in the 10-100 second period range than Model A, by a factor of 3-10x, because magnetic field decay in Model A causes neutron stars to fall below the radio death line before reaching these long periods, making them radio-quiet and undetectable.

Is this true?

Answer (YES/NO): NO